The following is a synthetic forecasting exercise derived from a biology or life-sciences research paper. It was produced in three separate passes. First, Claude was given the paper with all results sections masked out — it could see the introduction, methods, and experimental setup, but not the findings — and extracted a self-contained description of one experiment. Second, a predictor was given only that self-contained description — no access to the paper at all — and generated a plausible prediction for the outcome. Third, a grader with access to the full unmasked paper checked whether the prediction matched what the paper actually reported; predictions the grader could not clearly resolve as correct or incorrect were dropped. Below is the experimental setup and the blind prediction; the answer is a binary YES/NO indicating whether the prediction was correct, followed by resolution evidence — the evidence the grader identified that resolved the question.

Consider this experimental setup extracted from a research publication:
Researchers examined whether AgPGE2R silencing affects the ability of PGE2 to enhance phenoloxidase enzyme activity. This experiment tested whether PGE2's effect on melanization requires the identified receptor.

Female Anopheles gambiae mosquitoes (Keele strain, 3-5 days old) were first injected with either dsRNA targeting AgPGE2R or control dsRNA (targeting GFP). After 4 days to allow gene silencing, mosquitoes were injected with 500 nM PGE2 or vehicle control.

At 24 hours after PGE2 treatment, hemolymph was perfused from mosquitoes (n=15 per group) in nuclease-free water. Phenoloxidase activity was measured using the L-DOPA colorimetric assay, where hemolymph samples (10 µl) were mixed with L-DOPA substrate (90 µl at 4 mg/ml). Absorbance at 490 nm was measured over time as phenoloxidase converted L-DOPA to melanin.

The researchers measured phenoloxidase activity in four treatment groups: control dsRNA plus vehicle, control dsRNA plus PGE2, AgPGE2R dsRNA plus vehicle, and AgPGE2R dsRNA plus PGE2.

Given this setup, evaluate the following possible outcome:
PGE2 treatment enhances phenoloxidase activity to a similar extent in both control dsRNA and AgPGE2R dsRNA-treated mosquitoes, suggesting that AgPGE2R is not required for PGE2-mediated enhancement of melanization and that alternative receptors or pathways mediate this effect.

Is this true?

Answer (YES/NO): NO